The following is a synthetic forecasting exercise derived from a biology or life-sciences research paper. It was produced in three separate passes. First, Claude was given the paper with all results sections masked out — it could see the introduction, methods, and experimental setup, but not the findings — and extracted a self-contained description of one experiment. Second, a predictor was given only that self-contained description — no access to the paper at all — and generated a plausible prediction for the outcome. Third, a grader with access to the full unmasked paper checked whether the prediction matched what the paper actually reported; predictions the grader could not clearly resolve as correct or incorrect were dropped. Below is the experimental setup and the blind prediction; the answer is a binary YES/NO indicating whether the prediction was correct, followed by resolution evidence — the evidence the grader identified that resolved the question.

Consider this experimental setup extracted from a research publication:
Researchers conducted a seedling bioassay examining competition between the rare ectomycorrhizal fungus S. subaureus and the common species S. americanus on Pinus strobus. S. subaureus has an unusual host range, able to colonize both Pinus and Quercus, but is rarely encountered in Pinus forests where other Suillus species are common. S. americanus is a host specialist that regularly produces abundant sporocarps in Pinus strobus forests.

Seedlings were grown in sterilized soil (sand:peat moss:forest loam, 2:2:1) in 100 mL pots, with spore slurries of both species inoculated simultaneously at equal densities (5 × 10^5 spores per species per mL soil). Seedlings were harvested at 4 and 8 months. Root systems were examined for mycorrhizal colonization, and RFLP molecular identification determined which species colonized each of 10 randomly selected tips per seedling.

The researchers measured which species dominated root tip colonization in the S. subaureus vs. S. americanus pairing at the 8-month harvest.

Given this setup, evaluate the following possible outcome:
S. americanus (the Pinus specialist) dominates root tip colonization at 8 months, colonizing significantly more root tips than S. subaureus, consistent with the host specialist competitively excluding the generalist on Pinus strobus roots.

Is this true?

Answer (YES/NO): NO